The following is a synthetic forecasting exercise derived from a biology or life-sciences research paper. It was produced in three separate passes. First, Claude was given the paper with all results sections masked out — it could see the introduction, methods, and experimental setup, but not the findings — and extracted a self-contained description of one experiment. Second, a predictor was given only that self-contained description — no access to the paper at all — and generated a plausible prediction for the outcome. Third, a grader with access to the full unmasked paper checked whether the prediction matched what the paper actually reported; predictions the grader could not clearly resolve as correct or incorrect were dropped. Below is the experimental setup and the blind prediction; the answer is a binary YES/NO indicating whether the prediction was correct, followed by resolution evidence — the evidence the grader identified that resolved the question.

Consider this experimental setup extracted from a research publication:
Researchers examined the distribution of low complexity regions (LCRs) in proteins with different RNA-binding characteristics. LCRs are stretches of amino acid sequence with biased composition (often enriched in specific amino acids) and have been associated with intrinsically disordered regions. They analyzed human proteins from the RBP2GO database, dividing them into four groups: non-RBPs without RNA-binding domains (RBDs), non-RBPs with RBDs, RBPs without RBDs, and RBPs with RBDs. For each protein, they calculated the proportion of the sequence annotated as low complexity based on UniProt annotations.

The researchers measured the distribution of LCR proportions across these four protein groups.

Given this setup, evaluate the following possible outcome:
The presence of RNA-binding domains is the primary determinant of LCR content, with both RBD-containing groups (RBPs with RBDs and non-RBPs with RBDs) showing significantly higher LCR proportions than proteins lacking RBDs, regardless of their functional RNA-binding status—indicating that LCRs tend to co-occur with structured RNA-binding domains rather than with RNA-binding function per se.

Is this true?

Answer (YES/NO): YES